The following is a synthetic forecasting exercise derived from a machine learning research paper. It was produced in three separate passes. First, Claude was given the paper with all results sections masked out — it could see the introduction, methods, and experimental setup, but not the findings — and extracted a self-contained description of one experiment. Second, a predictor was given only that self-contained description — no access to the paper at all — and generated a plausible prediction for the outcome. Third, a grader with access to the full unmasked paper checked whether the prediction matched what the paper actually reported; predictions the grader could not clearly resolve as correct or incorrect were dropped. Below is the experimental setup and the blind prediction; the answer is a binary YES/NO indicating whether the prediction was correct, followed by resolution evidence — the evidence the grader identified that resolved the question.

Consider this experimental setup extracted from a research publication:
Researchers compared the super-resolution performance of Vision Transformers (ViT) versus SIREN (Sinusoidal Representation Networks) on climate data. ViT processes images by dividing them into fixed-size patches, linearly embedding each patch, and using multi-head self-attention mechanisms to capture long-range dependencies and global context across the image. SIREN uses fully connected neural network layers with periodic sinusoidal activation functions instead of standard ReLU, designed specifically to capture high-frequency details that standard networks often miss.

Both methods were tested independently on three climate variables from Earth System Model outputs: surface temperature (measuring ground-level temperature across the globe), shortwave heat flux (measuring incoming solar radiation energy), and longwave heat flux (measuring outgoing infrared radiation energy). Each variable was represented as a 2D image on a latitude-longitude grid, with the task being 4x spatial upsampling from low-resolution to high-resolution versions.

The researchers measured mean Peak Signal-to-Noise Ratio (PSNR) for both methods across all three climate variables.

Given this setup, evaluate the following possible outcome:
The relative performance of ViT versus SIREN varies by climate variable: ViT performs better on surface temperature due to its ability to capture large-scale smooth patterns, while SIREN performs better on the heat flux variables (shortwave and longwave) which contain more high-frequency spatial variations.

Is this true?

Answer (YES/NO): NO